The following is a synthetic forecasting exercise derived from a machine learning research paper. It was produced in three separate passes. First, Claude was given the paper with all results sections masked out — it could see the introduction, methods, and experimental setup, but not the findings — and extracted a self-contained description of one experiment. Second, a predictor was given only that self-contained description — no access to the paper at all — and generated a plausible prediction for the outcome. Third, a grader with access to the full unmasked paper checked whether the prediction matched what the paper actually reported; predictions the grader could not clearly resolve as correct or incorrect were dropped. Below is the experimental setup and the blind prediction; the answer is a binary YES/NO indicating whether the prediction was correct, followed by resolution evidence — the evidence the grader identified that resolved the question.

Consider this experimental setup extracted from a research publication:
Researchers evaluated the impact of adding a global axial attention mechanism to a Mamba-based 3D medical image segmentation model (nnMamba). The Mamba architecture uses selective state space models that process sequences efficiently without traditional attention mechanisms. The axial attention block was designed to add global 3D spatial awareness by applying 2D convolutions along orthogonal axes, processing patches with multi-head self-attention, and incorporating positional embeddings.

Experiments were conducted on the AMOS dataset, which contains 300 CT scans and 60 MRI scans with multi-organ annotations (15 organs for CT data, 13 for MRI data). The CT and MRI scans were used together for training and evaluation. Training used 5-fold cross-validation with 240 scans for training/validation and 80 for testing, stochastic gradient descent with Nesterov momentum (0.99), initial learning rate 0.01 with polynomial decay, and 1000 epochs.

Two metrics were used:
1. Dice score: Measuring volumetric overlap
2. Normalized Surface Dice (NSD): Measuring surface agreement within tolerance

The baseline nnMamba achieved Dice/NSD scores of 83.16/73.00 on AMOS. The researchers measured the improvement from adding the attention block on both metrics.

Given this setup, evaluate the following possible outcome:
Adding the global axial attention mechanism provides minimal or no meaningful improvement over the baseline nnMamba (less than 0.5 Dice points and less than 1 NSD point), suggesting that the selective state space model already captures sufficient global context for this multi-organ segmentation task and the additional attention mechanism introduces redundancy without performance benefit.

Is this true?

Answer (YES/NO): NO